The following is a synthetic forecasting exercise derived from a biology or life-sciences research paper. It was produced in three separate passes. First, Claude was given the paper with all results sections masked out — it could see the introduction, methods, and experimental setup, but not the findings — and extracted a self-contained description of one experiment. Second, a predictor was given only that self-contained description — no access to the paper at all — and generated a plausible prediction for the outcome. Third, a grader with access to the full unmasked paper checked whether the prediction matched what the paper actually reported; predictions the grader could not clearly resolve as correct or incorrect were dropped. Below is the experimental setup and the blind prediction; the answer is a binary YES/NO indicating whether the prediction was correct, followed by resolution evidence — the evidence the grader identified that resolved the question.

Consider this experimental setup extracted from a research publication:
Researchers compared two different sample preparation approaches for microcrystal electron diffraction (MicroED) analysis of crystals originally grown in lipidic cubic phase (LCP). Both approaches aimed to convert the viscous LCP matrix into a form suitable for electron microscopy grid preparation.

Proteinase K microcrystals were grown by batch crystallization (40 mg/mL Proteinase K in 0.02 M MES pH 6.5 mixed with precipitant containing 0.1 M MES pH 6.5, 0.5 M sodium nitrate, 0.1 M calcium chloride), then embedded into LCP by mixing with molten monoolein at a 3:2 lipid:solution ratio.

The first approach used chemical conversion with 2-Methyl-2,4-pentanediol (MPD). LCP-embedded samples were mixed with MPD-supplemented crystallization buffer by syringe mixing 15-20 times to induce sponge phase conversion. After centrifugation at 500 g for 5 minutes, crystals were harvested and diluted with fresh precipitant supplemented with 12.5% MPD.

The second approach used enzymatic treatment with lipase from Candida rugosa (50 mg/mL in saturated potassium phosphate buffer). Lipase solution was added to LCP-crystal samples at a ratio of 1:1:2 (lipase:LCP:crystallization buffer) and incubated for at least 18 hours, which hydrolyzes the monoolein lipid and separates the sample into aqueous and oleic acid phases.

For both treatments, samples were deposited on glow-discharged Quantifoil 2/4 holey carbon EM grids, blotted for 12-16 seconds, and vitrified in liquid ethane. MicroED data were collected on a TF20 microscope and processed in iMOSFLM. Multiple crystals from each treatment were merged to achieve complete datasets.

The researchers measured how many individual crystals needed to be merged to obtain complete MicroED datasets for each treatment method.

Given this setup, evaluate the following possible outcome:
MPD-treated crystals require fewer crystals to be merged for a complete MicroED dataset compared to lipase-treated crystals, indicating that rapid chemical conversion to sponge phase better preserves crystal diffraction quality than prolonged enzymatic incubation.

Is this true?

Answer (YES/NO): NO